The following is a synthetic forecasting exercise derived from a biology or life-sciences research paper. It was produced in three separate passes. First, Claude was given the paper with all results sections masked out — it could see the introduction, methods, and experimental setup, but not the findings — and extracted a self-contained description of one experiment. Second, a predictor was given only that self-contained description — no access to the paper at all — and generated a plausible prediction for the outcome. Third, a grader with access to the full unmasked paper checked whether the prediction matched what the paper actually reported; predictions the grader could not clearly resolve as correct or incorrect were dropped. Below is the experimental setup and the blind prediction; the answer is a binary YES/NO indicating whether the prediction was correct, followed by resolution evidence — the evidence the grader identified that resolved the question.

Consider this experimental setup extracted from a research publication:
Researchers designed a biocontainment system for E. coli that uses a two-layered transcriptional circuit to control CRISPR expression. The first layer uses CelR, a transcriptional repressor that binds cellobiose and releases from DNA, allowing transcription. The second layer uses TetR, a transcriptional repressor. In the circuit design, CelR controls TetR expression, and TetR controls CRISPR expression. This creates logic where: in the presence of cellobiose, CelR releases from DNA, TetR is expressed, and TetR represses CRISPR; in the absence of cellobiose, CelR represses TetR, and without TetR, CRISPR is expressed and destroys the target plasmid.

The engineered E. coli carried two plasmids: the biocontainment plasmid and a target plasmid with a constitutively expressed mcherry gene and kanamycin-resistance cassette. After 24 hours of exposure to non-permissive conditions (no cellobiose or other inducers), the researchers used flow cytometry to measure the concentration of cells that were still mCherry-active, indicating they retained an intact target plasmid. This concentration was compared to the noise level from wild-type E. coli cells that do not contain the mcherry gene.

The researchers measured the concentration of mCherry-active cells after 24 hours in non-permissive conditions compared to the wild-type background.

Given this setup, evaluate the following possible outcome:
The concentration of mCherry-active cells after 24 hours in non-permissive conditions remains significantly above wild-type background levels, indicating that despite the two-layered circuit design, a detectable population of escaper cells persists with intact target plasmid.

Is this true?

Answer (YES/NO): NO